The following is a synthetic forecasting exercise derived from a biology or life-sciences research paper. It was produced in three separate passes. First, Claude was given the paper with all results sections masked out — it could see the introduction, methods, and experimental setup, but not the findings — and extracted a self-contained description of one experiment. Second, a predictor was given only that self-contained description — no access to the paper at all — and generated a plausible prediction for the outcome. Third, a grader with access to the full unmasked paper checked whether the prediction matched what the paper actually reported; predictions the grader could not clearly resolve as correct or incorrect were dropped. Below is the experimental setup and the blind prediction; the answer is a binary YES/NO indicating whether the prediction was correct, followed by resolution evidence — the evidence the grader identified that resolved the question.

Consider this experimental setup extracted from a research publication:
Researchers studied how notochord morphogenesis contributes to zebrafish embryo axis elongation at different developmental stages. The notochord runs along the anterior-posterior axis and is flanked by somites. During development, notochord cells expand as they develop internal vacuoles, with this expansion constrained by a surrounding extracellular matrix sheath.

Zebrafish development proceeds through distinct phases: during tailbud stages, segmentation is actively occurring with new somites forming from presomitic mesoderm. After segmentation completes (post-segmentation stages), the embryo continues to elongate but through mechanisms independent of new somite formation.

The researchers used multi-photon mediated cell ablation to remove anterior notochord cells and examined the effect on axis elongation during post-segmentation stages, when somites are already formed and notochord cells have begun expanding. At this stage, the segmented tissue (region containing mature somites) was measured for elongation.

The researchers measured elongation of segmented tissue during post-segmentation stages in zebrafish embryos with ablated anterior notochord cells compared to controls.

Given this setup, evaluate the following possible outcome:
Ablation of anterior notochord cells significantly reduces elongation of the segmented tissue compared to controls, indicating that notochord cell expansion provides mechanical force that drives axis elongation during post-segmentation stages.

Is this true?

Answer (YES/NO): YES